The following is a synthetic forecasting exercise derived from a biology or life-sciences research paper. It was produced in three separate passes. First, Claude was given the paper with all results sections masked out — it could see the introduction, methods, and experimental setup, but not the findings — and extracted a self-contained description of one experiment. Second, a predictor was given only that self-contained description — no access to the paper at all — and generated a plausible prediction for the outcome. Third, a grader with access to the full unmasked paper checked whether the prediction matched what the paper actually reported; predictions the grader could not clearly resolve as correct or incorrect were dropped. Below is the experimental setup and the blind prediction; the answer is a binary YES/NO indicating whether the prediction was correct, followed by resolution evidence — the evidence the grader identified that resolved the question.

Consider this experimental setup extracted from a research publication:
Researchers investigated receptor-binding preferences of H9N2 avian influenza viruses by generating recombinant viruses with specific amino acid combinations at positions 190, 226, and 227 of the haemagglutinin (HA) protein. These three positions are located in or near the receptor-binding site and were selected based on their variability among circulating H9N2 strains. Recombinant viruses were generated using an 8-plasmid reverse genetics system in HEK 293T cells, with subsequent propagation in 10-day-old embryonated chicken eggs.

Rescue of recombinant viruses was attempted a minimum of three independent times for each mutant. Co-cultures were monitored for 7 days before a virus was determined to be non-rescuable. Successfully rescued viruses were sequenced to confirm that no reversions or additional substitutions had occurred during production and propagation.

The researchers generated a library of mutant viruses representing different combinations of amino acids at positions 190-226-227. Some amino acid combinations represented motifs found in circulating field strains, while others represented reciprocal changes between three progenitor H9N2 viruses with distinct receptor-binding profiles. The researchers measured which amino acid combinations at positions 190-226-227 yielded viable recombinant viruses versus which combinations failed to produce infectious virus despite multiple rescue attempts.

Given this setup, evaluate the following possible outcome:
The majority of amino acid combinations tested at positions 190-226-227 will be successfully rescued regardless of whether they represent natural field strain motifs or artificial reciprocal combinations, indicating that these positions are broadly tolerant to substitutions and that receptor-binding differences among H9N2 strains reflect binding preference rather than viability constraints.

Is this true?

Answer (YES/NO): NO